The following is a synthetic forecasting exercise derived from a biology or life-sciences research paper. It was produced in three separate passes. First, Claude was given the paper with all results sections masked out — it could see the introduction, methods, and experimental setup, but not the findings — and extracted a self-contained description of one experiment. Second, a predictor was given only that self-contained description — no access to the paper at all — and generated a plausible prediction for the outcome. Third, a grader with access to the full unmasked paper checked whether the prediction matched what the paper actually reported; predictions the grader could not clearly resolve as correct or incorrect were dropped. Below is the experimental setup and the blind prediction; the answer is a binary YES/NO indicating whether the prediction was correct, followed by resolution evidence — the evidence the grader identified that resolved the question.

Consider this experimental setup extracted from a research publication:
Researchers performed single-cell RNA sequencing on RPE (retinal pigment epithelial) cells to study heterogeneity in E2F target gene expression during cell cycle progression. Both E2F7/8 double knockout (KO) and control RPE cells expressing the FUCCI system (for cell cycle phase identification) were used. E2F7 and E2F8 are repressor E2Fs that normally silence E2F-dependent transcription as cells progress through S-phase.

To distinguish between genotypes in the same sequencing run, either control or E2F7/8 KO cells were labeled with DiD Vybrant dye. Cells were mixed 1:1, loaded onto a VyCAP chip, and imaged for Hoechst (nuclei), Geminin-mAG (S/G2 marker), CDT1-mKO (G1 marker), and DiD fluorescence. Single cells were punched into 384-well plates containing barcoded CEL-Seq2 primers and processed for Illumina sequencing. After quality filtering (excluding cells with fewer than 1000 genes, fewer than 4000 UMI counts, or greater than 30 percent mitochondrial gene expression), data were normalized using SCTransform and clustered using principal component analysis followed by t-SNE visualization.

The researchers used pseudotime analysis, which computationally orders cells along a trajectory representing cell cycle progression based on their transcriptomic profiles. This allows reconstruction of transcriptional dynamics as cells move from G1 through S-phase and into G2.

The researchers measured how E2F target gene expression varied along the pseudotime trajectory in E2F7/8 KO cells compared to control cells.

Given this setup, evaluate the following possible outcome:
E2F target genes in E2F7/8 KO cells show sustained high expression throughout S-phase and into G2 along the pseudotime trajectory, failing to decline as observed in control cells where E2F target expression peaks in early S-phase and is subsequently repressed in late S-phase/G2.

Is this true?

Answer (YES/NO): YES